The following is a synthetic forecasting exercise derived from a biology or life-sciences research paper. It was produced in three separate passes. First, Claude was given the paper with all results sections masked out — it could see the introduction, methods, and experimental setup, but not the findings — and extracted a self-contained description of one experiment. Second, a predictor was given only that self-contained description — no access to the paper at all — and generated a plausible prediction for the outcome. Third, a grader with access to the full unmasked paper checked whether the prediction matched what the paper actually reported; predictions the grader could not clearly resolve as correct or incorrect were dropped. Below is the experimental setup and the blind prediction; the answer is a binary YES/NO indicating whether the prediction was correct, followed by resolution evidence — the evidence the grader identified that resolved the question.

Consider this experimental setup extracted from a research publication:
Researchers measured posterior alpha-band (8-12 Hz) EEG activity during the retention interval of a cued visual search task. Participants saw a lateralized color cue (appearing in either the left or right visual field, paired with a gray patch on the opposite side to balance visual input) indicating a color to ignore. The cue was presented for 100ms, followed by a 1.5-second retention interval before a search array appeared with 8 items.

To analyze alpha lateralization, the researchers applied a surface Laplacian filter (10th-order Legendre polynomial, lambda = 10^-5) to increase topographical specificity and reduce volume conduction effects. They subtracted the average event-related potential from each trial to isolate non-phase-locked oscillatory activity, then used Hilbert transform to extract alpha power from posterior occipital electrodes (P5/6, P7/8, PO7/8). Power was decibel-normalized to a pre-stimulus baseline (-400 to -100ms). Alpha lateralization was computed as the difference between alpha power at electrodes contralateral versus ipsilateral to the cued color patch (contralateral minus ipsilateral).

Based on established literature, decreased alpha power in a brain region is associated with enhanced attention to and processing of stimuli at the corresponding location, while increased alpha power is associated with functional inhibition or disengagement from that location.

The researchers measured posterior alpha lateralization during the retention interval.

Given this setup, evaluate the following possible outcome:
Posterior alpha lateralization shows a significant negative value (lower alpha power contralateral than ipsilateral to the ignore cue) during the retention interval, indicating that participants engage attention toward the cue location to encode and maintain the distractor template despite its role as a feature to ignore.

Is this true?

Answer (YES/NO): YES